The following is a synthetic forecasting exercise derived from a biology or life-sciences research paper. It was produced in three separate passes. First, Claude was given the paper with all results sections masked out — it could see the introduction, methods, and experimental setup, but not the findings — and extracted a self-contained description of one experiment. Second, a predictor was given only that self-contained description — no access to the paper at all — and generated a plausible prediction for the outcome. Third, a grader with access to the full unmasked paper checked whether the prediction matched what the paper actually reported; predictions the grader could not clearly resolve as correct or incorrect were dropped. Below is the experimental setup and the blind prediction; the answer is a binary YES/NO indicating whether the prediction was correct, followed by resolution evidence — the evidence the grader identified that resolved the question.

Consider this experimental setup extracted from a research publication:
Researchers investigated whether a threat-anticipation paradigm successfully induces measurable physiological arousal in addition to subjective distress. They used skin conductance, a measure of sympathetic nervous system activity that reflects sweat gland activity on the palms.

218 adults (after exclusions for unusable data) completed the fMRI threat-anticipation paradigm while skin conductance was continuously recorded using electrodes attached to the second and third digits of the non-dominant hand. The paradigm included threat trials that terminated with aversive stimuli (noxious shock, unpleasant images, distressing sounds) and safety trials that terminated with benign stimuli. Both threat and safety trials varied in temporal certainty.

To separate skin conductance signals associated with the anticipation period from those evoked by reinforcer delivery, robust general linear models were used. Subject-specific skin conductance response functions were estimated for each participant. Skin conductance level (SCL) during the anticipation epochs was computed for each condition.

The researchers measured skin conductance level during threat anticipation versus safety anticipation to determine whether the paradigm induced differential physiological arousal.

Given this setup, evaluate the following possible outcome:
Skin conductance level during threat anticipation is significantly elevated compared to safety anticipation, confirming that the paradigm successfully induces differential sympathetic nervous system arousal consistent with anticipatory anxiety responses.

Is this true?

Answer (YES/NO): YES